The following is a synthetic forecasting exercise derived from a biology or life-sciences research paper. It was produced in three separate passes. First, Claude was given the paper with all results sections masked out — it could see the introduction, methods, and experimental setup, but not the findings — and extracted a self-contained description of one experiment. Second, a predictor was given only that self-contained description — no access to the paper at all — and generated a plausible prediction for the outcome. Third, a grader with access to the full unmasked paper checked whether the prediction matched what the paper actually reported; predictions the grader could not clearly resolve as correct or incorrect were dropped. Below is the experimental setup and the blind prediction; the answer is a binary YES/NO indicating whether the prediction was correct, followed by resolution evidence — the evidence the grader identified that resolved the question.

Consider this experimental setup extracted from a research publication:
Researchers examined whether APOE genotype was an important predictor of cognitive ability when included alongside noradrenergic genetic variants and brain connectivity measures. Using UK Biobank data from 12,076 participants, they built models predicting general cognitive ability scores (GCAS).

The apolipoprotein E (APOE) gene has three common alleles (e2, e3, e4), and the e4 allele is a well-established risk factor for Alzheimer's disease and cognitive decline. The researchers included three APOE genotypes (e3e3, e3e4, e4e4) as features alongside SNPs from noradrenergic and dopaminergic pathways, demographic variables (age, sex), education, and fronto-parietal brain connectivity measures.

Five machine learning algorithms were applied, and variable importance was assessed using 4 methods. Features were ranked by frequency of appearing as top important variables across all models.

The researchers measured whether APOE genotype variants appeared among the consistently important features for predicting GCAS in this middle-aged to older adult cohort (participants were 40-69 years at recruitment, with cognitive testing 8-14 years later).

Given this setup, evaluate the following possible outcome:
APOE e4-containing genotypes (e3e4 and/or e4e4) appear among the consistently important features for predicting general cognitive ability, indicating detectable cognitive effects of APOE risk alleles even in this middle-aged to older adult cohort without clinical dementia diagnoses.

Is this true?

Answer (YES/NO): NO